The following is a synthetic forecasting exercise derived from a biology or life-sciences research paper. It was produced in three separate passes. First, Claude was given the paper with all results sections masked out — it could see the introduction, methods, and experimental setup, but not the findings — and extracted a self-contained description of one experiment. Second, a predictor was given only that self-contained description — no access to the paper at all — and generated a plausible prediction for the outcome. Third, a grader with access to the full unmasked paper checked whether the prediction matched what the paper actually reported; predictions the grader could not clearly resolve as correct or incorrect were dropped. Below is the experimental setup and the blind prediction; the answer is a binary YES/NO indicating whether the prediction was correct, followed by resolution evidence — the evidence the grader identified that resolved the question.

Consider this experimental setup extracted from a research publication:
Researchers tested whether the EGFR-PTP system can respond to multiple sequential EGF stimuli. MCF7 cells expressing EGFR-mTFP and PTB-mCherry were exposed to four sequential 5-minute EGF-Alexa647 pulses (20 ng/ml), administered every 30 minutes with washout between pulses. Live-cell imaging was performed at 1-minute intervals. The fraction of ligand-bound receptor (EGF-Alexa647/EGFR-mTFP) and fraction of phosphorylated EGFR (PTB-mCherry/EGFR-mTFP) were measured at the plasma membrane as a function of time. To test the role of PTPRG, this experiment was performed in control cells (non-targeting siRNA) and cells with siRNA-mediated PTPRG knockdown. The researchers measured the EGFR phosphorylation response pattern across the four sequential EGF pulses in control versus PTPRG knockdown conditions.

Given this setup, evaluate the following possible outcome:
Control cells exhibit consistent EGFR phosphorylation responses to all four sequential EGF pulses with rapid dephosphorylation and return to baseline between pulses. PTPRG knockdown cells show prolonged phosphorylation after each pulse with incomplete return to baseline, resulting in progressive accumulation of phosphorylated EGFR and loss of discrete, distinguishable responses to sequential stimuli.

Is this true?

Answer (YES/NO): NO